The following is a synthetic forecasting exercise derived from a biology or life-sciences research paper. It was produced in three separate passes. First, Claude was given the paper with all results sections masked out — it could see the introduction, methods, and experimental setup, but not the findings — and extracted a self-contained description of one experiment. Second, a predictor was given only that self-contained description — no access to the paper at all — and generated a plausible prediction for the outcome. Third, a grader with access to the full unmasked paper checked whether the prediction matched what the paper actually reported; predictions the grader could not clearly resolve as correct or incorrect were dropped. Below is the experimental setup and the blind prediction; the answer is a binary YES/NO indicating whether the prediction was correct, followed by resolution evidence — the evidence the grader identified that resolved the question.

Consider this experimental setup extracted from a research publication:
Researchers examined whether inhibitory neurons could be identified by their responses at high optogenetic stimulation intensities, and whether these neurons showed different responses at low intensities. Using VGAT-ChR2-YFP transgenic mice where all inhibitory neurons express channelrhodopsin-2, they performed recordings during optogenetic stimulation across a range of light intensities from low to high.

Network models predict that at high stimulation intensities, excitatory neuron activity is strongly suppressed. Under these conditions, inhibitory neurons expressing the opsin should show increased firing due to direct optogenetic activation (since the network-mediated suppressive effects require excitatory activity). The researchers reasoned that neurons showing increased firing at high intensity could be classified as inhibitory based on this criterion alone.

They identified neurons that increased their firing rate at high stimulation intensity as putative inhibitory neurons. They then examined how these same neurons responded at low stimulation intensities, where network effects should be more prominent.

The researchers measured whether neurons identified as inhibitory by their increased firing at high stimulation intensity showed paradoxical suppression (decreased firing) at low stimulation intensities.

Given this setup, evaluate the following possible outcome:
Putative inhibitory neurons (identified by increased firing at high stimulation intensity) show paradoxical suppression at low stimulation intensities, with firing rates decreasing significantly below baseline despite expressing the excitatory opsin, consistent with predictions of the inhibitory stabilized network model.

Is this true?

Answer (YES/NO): YES